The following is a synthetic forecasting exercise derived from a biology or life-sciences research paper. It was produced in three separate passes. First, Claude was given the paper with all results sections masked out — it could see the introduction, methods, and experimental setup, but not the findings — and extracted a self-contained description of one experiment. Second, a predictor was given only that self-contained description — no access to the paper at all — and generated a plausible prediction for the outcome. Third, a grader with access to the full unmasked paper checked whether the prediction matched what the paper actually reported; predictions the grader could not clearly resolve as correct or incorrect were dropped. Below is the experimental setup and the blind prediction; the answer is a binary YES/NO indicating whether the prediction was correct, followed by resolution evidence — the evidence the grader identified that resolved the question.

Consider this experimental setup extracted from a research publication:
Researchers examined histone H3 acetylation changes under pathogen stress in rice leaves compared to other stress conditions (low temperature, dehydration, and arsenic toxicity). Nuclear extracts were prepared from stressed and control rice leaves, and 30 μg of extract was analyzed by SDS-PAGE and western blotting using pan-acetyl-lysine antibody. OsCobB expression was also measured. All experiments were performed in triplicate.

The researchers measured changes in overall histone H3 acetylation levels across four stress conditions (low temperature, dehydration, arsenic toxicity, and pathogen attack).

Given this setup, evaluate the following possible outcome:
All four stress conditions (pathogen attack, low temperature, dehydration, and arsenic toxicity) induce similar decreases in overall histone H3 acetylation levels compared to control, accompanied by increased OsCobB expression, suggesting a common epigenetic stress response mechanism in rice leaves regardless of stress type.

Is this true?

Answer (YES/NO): NO